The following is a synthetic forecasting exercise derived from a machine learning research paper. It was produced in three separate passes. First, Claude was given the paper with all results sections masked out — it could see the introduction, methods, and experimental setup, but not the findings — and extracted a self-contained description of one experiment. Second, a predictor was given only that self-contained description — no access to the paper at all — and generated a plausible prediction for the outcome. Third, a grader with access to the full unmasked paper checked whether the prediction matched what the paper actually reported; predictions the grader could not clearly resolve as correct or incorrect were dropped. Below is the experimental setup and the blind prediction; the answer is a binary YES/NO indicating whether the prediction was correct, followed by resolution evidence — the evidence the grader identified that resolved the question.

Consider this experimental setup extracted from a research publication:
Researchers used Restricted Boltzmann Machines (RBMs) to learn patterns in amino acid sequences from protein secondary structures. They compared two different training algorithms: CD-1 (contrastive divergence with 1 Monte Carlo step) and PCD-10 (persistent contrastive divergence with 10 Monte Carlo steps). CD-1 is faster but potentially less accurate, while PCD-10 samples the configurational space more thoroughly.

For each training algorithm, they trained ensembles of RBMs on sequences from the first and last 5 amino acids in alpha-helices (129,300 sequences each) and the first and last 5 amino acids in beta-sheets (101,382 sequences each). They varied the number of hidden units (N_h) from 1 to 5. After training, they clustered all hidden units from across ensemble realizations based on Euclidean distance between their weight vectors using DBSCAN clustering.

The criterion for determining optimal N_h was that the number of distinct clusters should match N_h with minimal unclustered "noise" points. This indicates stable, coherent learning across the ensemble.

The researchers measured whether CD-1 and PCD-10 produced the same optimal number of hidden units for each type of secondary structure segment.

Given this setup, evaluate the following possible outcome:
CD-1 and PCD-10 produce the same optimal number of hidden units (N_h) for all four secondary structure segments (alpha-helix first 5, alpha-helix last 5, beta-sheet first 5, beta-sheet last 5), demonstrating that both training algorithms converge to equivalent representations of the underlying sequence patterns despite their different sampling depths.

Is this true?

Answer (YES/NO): YES